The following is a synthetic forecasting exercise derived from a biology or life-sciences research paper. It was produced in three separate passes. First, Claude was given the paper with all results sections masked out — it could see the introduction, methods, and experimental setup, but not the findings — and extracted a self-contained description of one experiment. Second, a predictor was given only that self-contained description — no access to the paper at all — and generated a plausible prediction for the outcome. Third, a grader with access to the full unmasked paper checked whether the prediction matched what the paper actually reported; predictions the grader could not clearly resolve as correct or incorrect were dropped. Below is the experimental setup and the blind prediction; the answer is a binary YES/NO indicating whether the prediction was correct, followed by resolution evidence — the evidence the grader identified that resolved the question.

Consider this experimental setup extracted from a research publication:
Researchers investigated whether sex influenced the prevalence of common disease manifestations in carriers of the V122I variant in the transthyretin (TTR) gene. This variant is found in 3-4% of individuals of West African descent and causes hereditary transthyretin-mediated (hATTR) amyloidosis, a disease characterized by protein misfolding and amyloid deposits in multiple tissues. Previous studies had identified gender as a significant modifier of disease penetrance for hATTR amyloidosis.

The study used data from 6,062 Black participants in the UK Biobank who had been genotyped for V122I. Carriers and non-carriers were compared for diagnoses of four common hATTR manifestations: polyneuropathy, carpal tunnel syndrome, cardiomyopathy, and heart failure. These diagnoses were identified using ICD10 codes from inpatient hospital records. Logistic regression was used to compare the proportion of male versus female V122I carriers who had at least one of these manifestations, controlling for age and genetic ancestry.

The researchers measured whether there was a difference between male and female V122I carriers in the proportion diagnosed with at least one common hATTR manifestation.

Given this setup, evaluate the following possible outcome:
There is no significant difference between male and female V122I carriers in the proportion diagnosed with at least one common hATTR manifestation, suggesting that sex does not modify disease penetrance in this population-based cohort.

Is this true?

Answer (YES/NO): YES